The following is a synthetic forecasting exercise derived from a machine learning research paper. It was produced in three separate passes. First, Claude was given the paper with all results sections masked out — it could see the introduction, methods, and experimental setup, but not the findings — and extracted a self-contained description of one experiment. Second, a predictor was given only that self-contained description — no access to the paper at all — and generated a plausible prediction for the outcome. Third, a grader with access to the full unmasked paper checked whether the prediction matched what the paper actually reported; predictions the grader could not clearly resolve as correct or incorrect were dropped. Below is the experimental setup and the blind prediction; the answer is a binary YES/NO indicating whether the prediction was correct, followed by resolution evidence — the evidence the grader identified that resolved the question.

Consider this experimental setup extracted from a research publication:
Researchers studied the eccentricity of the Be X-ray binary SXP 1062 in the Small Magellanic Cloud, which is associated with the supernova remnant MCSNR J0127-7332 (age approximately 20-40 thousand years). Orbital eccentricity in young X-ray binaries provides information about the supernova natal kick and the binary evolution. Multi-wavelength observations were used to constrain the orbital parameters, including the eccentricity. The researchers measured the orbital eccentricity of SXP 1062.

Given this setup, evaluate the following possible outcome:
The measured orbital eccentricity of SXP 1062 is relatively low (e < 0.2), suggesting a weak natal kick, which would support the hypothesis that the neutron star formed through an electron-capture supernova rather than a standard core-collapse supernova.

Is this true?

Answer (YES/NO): NO